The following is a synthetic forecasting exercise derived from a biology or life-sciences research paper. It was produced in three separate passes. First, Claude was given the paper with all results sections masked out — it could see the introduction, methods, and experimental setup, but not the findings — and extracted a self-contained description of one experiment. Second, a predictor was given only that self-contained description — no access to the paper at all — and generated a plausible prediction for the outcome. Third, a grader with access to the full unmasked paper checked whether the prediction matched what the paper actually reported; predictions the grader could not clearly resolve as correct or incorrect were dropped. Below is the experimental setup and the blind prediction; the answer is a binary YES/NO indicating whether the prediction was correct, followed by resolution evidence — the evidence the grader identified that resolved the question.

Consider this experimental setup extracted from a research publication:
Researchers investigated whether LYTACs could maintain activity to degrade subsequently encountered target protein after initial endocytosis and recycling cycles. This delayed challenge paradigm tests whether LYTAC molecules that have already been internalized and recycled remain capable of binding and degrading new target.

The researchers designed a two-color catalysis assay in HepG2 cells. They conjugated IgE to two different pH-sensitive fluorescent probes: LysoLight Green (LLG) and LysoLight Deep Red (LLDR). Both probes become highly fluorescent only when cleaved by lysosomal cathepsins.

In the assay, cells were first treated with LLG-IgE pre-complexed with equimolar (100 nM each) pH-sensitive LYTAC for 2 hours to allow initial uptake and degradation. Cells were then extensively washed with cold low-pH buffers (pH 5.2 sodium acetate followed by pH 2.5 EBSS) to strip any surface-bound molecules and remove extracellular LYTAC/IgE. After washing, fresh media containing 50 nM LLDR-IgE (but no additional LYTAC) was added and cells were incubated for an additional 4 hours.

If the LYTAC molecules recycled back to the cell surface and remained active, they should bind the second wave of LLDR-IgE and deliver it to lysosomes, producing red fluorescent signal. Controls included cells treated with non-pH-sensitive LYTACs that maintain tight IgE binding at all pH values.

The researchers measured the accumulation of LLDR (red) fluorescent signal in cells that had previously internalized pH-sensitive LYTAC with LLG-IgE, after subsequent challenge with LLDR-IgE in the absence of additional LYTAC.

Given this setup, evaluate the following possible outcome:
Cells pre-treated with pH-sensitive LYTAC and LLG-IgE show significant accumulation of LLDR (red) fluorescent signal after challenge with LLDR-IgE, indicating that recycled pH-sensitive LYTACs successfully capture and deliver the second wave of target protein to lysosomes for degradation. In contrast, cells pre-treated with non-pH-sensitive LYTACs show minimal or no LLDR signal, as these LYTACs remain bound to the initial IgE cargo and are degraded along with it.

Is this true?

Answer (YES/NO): YES